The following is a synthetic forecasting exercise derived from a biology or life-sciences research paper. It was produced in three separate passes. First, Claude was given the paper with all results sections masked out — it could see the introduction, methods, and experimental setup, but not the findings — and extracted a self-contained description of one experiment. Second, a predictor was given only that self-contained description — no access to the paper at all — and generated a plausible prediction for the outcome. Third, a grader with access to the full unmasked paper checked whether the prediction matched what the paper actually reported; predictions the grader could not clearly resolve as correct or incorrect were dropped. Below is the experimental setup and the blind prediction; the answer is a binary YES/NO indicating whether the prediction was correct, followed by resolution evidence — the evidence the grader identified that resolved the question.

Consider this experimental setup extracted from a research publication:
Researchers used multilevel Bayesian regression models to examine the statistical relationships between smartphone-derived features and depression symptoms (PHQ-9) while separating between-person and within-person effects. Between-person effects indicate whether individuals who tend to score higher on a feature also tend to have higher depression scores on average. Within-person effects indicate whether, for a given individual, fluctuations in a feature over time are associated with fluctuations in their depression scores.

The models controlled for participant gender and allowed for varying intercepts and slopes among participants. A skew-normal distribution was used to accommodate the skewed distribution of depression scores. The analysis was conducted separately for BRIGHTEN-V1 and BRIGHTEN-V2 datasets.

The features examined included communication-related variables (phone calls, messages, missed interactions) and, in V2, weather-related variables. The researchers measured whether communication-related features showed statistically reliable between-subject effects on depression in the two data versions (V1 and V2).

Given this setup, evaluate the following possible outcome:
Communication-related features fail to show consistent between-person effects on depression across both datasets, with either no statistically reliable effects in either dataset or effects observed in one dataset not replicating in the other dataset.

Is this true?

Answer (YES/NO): YES